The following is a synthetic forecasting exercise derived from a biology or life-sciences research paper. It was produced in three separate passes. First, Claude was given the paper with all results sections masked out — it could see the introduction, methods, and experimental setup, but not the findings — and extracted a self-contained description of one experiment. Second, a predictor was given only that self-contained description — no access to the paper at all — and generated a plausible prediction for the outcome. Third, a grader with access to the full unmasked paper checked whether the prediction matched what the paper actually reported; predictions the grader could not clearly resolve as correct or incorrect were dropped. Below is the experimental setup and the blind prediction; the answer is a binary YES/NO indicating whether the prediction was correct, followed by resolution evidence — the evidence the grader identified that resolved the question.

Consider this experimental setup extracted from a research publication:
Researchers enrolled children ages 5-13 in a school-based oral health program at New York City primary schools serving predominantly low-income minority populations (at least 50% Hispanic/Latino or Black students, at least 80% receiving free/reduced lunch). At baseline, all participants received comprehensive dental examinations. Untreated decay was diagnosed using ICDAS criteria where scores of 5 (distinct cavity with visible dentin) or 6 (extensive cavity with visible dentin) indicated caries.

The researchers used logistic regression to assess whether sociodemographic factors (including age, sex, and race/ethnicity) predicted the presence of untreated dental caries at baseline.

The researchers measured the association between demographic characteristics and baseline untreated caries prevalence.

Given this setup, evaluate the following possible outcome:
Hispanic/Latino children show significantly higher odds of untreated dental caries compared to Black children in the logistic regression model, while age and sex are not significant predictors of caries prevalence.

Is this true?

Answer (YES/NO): NO